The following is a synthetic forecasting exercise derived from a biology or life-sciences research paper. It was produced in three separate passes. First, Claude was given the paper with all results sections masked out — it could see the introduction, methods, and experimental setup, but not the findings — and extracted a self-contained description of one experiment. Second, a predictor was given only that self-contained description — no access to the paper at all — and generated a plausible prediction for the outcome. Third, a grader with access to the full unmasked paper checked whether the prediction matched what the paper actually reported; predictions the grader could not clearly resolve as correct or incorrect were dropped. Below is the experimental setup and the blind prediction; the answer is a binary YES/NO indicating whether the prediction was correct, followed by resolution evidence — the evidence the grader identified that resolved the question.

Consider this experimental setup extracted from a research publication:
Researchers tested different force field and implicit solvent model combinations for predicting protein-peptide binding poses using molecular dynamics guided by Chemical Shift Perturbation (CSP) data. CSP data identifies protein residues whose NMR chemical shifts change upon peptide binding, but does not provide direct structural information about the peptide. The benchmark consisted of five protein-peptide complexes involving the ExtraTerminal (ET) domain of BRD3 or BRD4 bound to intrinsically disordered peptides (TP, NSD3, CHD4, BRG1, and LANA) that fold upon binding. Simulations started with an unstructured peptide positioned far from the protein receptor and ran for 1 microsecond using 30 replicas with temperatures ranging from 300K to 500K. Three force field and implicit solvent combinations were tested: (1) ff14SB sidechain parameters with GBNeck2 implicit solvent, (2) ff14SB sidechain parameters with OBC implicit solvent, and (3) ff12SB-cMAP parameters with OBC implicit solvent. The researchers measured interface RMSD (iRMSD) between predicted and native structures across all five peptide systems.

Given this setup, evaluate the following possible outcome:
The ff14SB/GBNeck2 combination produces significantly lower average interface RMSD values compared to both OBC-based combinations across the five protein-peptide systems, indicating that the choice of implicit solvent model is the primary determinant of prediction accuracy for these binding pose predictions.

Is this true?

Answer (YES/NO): NO